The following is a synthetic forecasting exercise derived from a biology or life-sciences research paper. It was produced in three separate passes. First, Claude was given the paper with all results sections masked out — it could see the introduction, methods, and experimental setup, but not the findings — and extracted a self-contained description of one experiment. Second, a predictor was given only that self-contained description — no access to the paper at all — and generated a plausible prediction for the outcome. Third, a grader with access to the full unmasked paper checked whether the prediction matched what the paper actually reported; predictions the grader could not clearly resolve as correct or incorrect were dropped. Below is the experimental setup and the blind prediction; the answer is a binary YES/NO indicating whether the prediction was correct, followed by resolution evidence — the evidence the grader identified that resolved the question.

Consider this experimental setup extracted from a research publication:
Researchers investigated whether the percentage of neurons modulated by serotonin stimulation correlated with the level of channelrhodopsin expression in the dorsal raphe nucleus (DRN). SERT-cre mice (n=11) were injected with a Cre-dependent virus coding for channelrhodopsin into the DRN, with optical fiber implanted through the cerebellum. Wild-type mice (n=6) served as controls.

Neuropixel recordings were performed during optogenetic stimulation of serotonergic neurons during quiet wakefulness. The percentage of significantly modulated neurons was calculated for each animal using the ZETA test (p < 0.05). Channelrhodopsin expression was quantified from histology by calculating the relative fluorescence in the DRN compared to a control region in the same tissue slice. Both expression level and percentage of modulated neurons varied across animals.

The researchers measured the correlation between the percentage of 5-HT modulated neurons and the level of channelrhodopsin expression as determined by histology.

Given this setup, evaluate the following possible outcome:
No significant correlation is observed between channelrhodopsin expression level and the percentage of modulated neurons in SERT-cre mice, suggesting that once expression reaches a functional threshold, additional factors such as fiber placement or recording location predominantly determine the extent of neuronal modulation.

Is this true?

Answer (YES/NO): NO